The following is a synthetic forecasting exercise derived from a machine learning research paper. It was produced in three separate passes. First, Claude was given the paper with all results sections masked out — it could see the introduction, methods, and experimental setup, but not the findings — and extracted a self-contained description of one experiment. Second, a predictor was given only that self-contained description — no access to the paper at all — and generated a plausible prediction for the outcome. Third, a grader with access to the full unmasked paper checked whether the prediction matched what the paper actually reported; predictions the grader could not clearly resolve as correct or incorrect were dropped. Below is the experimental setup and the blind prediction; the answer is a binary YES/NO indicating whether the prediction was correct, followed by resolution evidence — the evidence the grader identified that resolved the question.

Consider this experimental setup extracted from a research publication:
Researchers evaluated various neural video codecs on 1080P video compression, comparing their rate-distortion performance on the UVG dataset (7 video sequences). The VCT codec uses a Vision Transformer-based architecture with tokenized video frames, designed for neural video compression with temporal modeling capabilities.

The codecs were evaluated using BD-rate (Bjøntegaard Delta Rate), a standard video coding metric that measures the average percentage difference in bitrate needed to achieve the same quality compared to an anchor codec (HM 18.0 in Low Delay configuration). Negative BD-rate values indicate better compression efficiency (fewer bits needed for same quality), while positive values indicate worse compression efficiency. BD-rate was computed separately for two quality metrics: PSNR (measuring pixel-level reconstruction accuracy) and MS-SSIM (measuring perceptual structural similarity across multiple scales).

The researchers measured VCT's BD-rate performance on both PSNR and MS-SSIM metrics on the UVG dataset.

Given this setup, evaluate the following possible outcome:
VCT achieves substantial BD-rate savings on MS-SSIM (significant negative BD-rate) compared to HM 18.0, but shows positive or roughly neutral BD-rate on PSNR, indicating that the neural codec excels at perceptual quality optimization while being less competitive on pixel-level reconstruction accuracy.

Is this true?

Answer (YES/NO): YES